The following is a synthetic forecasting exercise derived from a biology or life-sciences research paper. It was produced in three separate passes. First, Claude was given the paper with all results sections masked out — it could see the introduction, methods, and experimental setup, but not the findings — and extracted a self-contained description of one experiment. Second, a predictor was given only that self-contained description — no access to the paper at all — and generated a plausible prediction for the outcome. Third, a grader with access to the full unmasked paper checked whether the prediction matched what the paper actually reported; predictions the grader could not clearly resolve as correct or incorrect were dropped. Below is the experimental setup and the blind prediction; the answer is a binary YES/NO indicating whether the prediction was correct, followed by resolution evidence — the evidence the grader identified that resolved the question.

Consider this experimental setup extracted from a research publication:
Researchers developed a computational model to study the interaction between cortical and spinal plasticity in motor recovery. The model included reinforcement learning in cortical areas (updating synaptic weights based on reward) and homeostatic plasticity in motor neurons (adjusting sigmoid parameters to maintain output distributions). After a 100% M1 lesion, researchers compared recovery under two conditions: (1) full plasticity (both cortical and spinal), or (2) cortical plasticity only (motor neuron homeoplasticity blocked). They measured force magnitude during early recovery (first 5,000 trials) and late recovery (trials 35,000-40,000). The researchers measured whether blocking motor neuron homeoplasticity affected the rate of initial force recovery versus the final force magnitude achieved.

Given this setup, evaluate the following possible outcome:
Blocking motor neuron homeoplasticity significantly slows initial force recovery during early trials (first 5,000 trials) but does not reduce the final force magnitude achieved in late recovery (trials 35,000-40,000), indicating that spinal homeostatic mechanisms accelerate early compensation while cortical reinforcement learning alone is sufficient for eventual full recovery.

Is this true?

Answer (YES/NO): NO